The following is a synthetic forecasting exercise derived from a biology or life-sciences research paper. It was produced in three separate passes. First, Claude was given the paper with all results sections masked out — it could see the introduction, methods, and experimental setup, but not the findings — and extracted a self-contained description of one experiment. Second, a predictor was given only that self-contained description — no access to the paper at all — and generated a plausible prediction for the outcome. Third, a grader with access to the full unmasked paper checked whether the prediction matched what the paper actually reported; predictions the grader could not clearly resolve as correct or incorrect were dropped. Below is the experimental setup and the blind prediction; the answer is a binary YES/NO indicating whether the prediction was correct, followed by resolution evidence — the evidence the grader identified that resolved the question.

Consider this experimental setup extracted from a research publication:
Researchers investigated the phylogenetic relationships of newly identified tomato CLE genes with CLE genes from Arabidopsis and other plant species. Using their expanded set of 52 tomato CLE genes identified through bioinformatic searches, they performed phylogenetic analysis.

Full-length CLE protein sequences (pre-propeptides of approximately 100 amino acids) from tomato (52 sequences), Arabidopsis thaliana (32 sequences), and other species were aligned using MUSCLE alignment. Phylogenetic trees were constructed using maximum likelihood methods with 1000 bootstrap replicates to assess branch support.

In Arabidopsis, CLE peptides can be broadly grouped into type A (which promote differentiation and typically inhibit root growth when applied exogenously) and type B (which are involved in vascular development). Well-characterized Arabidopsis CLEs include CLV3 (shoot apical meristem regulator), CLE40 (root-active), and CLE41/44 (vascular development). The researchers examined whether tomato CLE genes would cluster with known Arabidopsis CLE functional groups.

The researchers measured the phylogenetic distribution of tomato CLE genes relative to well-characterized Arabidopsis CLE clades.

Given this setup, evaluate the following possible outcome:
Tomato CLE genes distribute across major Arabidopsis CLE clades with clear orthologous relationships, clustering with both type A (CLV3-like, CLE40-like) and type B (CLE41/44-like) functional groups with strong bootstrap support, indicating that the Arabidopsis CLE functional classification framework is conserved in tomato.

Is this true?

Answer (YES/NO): NO